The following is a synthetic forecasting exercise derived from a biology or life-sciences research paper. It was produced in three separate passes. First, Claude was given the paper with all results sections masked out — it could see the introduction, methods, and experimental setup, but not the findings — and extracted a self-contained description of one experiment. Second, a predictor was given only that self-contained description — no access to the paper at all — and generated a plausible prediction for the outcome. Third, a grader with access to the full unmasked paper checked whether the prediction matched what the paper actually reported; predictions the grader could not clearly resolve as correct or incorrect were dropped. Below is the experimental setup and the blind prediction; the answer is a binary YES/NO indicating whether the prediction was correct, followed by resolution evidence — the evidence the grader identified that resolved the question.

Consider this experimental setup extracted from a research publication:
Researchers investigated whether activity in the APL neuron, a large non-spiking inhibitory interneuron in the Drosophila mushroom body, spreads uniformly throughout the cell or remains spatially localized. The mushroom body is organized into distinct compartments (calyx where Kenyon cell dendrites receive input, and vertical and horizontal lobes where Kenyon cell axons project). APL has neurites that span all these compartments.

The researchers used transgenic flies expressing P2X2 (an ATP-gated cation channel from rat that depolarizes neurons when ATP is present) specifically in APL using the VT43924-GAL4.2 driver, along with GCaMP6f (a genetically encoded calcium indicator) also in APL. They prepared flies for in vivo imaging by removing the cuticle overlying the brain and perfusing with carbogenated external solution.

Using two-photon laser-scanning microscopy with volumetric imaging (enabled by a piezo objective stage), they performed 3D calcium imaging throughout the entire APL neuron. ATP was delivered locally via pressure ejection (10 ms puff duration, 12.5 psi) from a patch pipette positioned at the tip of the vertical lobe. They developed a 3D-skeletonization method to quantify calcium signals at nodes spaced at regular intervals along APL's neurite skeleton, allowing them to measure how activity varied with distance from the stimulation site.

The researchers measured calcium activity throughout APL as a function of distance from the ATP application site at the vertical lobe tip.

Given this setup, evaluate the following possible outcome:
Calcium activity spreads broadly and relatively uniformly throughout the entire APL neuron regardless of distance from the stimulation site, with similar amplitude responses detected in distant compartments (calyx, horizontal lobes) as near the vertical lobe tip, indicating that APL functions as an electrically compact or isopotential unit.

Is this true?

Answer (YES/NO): NO